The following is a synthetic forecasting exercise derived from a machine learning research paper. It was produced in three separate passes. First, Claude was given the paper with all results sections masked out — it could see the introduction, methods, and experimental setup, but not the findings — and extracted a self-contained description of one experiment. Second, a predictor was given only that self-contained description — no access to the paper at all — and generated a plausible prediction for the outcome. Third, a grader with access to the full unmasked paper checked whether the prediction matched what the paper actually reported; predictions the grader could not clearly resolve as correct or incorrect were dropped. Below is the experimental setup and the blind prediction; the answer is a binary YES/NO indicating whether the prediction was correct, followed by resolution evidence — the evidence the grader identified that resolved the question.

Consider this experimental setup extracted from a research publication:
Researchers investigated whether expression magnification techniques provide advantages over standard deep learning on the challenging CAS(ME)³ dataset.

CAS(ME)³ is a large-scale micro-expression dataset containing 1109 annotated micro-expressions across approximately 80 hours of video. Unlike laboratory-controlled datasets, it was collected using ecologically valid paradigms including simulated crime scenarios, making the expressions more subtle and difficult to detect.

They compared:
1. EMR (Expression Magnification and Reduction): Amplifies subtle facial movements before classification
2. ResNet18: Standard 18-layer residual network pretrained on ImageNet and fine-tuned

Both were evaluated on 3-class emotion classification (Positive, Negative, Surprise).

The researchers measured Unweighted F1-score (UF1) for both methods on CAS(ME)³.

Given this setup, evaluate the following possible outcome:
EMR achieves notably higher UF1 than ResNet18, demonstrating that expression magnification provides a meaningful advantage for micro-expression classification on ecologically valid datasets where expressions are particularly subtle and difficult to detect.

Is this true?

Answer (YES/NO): YES